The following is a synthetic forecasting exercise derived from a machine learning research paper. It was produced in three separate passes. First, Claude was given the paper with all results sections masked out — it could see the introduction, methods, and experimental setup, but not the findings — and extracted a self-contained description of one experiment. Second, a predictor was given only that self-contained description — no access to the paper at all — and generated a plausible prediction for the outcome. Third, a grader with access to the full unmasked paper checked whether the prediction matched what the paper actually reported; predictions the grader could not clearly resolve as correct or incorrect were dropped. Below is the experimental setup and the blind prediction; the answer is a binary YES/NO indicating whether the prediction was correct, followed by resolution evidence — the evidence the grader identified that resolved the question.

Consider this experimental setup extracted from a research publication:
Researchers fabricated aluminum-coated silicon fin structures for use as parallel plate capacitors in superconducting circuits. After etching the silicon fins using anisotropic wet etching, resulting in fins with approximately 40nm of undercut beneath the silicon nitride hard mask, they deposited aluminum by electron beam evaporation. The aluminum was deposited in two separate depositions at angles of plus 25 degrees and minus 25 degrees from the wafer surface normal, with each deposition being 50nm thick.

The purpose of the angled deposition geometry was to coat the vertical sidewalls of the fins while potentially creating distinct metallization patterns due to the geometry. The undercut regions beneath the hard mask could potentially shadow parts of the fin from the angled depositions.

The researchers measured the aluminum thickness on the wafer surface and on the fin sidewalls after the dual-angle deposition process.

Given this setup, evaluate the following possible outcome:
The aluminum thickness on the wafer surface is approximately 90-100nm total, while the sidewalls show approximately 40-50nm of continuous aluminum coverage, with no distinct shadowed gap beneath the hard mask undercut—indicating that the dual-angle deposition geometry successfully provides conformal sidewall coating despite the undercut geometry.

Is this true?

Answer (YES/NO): NO